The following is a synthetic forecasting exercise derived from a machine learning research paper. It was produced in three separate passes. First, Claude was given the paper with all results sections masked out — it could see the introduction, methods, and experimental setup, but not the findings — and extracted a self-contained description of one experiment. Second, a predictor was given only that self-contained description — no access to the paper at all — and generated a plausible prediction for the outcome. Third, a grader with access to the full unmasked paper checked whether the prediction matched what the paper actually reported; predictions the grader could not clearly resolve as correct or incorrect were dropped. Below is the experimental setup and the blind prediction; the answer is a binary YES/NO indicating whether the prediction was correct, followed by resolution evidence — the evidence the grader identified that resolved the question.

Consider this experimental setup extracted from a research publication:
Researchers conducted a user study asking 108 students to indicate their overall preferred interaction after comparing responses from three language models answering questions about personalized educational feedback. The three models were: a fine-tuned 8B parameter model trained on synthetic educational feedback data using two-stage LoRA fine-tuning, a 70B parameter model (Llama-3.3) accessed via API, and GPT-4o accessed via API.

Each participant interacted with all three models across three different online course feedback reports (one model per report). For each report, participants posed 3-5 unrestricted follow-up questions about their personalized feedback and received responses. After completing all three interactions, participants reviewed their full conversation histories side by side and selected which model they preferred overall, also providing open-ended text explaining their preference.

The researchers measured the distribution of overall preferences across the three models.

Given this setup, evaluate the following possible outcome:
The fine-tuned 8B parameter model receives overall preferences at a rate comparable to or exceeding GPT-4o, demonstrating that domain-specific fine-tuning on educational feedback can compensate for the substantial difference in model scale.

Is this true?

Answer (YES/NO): NO